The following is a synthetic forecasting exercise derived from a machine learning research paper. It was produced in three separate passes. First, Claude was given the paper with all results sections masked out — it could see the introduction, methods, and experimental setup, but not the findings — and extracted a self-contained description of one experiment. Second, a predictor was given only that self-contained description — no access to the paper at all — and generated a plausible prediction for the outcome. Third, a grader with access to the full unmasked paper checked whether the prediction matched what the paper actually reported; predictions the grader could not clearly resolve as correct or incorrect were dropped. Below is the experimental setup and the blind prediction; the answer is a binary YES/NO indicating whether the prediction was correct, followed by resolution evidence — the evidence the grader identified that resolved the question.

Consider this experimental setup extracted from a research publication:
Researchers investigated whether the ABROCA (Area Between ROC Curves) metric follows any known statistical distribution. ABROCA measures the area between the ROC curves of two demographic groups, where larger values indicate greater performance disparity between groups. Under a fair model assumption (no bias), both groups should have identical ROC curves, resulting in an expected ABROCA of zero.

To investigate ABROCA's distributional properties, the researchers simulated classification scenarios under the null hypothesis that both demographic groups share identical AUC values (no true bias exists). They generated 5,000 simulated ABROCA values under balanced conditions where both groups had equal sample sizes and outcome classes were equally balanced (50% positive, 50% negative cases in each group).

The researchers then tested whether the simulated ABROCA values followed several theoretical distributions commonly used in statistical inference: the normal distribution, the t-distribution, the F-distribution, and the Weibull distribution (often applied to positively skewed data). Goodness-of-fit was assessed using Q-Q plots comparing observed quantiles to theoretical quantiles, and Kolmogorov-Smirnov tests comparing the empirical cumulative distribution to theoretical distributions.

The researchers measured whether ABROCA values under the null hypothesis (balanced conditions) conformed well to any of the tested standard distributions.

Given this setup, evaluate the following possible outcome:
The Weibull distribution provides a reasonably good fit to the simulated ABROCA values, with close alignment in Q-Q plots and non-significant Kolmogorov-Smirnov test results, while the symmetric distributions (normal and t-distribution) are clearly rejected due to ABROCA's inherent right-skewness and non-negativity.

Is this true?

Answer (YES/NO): NO